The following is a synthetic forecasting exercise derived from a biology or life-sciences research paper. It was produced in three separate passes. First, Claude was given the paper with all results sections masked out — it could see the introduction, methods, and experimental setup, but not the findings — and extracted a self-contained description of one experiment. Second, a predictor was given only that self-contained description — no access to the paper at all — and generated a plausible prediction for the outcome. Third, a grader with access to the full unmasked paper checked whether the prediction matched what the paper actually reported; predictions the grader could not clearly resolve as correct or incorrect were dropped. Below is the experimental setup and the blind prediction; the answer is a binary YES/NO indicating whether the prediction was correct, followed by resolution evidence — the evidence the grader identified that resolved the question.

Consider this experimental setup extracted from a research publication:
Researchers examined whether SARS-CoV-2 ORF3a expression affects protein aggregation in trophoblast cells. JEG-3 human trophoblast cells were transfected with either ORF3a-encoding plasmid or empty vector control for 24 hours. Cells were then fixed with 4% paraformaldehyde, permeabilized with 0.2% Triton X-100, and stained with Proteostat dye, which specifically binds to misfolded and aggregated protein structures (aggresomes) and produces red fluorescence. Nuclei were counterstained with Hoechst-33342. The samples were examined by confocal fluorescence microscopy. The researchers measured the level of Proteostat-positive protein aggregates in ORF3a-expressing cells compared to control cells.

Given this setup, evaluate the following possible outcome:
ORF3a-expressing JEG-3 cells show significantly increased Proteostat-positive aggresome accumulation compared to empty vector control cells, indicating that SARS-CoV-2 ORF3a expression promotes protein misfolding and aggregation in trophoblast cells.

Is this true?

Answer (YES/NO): YES